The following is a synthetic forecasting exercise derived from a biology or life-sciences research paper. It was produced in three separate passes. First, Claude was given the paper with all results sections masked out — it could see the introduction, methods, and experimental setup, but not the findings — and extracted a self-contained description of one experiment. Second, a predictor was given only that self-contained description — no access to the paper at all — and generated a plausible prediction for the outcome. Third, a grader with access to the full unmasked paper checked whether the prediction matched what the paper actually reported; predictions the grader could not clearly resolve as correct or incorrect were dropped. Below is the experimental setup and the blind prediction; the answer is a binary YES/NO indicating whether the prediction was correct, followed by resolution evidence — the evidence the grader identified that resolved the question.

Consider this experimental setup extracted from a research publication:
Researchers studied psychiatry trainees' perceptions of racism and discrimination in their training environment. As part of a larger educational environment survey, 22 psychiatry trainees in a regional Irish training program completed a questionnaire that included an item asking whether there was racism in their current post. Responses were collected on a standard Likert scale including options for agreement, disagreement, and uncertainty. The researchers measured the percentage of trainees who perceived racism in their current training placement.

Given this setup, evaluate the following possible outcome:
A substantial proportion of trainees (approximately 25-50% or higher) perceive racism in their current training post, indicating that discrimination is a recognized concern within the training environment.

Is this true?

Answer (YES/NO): YES